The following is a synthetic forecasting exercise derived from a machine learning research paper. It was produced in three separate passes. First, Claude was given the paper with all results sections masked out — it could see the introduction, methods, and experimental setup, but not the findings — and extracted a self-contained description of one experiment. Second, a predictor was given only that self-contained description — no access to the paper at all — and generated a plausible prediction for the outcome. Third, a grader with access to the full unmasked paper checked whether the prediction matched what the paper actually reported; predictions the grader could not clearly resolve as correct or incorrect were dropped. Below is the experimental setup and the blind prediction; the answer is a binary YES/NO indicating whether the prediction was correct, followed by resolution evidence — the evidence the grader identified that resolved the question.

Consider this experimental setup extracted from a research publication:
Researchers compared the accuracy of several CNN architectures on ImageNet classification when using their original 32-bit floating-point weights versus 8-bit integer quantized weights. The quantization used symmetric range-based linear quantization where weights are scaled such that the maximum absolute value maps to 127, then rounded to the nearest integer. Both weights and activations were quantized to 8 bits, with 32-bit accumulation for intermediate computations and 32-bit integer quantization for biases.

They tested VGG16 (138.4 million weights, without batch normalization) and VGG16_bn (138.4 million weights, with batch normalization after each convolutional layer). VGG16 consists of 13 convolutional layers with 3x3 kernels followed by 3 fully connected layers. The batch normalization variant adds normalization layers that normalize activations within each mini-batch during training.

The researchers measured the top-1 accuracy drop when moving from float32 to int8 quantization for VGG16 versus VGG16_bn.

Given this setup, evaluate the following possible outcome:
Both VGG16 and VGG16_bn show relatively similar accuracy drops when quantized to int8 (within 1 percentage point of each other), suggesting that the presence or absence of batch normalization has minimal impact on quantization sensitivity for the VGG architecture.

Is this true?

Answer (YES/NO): NO